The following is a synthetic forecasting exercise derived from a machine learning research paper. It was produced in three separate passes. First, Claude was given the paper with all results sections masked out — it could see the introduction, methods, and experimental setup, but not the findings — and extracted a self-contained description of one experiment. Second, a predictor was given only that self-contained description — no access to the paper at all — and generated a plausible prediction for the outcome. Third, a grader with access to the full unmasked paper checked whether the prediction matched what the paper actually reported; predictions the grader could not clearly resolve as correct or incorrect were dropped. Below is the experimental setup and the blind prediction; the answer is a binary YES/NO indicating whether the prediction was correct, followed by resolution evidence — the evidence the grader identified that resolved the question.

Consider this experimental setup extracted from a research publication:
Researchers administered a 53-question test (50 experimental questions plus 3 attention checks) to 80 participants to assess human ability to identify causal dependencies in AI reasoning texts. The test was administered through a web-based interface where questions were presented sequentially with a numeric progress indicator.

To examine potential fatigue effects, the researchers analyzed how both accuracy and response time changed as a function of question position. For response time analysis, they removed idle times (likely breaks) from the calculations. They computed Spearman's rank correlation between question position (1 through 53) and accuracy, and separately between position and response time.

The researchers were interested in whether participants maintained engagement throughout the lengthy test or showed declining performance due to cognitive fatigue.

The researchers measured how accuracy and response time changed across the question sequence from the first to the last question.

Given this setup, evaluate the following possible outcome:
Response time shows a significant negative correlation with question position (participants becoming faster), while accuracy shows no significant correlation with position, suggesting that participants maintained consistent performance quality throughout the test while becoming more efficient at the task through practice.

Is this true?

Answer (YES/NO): YES